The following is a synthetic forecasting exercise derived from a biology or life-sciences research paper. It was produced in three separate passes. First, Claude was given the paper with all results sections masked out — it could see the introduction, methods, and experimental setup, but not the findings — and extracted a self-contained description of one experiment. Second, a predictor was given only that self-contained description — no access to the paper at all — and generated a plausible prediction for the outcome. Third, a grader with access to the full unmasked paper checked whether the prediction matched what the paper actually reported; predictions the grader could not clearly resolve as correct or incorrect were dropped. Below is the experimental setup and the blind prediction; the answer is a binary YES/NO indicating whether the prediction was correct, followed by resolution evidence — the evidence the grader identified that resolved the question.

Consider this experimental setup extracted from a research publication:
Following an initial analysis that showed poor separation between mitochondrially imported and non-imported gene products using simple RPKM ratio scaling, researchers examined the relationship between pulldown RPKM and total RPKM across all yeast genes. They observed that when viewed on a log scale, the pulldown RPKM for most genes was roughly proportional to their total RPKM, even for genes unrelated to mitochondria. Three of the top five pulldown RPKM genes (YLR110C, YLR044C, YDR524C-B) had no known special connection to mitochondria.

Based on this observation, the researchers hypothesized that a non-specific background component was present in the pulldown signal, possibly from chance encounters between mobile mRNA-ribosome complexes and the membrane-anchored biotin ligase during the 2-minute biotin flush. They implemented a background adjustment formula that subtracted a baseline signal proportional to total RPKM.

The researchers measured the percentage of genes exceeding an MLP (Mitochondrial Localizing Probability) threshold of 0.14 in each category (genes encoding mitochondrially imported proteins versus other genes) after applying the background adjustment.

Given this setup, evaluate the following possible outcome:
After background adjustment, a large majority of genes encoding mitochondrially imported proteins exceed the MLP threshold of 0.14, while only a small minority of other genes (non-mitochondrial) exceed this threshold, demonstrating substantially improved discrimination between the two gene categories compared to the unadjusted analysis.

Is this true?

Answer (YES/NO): NO